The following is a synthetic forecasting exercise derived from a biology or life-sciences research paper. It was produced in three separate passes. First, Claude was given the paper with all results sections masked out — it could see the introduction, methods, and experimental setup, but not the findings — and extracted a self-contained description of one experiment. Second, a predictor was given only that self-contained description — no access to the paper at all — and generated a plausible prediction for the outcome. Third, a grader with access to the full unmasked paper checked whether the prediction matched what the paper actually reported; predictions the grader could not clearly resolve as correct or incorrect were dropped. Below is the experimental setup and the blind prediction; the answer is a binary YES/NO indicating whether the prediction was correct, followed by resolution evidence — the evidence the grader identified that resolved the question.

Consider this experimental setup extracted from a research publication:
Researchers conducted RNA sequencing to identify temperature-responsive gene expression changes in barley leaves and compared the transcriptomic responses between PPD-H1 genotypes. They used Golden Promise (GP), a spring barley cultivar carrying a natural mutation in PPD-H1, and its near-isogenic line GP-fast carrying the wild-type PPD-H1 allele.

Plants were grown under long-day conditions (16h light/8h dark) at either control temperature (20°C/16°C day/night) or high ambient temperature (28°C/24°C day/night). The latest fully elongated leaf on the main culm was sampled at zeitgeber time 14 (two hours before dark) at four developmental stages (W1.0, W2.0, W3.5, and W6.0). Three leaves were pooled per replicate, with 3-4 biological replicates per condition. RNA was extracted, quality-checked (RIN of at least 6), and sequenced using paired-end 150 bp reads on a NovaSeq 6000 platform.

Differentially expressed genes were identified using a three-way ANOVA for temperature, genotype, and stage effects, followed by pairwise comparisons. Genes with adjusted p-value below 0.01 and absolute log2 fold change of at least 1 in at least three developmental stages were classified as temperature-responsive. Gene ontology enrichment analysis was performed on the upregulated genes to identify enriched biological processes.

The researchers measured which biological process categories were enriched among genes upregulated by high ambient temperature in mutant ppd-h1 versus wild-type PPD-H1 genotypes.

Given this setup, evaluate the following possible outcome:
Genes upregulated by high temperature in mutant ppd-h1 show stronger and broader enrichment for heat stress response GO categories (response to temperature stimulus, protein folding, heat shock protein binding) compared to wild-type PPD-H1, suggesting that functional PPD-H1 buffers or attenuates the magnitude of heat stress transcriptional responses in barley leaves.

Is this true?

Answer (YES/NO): YES